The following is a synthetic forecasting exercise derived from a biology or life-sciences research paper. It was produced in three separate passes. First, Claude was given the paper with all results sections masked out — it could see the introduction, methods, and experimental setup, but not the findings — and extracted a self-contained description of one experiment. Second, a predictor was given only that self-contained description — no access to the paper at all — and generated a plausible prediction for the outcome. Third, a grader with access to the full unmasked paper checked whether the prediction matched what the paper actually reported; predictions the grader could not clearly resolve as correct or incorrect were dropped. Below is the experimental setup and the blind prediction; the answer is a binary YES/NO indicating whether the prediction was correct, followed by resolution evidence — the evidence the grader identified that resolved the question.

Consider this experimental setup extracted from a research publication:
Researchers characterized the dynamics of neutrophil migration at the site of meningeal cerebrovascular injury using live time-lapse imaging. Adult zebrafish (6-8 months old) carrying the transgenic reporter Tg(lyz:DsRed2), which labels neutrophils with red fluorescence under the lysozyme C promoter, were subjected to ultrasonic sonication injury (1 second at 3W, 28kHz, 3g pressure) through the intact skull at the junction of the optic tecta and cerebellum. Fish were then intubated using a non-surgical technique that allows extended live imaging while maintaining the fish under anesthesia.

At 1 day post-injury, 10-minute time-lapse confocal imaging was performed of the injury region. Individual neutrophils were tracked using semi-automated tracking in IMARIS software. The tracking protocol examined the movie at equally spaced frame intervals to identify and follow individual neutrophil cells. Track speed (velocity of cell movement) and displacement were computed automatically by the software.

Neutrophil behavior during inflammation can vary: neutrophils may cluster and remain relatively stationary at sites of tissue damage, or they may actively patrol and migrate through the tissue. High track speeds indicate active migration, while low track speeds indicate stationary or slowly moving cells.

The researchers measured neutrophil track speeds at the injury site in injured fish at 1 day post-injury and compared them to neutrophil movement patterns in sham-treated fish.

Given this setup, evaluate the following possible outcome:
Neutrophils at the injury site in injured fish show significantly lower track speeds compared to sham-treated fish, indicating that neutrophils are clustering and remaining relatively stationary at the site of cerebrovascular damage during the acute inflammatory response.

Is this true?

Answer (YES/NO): YES